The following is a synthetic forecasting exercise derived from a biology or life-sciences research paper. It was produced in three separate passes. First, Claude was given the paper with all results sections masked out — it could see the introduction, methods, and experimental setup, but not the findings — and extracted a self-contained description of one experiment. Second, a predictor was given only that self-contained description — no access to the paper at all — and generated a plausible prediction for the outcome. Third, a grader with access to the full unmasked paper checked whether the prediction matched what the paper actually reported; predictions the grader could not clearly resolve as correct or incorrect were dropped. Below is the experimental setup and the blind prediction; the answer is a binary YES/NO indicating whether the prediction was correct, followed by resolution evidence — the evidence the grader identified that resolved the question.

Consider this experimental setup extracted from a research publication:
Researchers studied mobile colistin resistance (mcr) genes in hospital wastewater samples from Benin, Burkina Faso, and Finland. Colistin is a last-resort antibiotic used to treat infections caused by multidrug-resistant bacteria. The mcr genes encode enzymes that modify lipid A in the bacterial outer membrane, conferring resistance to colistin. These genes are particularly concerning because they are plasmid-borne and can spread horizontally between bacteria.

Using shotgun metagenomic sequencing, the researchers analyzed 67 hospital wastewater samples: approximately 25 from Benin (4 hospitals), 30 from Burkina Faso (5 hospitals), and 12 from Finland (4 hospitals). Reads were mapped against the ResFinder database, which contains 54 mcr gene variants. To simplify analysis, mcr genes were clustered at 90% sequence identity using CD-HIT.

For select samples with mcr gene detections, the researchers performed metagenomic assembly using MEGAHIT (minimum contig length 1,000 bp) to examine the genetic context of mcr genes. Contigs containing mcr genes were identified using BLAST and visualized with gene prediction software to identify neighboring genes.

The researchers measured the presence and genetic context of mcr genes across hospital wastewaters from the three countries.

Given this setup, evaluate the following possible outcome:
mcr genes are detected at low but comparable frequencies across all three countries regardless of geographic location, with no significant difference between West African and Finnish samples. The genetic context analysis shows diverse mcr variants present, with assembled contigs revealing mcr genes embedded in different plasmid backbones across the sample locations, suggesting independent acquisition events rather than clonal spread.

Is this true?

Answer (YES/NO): NO